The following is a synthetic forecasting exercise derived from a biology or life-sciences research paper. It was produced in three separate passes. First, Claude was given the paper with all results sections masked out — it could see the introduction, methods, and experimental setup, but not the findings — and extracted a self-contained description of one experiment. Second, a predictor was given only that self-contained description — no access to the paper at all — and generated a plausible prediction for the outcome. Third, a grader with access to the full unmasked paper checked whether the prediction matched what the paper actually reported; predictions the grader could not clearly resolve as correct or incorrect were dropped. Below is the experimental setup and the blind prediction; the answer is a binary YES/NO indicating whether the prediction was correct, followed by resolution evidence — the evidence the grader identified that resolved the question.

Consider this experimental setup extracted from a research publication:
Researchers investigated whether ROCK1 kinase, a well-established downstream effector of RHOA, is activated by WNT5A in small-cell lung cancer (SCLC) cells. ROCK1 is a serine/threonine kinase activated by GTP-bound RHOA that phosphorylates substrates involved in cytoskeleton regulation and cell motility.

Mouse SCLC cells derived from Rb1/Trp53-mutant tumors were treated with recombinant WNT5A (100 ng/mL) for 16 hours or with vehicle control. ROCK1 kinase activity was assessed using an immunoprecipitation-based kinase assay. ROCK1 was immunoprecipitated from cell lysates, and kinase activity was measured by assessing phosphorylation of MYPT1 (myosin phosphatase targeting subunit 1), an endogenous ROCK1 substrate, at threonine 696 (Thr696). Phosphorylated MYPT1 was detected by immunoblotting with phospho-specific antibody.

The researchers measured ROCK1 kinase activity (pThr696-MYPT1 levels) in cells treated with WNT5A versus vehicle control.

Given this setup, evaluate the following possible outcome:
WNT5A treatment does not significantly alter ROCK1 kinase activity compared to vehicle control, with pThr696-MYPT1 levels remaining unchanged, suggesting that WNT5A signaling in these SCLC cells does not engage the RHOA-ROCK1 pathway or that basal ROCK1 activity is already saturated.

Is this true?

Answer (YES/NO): YES